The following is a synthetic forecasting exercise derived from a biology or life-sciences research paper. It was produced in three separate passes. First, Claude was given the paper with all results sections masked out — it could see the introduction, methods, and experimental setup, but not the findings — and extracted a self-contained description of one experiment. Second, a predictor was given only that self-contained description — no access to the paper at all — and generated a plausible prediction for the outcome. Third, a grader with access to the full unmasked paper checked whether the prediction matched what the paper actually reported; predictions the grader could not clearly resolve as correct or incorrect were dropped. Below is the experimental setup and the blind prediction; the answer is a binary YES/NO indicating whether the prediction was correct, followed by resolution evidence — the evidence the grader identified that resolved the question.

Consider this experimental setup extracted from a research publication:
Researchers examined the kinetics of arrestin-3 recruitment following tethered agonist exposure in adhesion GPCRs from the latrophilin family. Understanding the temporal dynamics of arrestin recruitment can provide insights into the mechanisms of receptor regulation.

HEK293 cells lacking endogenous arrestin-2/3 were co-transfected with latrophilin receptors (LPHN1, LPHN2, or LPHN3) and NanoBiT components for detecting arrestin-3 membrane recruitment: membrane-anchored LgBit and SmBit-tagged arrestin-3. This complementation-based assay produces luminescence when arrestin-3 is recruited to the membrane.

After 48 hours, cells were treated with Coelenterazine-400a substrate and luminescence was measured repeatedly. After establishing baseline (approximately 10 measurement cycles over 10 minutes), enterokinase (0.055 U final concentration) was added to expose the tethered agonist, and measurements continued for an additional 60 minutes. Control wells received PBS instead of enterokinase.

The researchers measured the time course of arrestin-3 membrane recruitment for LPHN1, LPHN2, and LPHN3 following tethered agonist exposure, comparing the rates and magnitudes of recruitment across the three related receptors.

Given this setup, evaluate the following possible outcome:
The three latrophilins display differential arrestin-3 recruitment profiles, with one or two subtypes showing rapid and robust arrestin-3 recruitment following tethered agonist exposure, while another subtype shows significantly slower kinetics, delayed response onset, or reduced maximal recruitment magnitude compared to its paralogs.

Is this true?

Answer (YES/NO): YES